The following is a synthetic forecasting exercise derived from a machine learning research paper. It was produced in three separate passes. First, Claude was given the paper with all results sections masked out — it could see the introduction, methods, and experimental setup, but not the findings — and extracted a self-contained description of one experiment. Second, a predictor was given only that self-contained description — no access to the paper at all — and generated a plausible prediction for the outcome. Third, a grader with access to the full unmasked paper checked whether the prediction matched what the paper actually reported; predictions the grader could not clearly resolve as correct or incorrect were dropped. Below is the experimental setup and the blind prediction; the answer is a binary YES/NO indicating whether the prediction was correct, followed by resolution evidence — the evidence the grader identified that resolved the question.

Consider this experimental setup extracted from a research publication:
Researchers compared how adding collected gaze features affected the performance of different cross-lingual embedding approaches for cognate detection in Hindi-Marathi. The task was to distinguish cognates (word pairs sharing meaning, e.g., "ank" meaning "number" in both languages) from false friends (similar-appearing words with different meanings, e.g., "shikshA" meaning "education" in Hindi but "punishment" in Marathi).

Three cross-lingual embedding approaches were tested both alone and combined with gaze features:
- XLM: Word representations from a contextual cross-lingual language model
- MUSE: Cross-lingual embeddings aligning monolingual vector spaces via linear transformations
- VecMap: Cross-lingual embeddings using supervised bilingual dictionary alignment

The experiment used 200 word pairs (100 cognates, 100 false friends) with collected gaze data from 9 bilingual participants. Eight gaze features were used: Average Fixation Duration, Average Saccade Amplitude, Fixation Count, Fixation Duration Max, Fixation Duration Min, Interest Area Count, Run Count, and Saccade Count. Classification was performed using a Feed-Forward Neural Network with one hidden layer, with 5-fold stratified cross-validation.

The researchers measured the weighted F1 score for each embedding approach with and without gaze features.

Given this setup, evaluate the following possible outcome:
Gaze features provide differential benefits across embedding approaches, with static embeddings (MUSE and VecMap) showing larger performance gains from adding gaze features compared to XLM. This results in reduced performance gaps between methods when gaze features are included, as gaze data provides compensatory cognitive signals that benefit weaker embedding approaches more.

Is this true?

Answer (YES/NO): YES